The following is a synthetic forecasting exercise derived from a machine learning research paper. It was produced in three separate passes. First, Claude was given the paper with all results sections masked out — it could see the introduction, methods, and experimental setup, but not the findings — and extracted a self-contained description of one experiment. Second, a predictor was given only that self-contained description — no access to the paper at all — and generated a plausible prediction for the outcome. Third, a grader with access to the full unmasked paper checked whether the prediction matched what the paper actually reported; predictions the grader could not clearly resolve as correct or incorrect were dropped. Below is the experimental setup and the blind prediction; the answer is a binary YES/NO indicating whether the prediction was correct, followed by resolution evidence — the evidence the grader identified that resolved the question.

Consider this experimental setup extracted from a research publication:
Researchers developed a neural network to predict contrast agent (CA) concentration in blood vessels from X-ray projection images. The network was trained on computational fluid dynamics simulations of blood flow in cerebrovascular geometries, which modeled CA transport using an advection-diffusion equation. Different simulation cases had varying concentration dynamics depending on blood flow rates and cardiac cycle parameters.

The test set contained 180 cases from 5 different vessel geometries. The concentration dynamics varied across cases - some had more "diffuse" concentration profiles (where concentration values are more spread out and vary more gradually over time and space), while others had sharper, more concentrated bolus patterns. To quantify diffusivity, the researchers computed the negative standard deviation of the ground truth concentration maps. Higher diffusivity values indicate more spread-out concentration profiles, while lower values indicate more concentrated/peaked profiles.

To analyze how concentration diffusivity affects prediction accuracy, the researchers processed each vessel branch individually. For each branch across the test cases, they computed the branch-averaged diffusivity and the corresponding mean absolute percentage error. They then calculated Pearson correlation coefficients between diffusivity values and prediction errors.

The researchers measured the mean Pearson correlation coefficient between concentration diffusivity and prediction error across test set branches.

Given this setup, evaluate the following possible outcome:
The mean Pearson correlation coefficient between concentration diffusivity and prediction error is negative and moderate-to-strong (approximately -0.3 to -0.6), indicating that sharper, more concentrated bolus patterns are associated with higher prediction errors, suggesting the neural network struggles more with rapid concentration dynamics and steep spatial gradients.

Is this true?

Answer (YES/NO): NO